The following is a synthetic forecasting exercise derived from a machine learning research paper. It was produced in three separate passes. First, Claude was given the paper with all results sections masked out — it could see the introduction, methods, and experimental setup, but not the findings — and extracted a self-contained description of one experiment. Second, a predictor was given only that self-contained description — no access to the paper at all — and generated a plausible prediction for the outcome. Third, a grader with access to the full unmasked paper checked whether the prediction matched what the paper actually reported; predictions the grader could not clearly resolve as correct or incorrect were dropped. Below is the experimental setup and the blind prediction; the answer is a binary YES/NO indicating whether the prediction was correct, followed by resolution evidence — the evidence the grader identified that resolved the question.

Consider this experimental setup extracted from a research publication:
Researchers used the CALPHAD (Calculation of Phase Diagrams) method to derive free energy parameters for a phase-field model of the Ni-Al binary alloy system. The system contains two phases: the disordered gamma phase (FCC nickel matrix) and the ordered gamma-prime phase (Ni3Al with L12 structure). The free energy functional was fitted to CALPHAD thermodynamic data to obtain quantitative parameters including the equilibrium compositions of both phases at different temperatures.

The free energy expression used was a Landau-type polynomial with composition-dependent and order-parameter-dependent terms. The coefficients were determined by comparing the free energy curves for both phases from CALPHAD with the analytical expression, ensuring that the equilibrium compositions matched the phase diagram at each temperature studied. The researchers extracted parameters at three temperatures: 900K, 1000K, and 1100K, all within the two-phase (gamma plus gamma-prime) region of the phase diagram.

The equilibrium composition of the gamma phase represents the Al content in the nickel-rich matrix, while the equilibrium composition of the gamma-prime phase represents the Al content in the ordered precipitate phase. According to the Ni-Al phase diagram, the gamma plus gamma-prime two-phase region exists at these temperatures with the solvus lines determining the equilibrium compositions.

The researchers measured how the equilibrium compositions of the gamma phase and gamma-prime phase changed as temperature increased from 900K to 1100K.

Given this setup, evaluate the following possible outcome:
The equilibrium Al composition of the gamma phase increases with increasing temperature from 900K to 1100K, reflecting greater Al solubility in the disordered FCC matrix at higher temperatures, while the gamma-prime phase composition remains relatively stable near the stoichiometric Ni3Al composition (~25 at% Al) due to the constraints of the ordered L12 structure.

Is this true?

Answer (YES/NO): NO